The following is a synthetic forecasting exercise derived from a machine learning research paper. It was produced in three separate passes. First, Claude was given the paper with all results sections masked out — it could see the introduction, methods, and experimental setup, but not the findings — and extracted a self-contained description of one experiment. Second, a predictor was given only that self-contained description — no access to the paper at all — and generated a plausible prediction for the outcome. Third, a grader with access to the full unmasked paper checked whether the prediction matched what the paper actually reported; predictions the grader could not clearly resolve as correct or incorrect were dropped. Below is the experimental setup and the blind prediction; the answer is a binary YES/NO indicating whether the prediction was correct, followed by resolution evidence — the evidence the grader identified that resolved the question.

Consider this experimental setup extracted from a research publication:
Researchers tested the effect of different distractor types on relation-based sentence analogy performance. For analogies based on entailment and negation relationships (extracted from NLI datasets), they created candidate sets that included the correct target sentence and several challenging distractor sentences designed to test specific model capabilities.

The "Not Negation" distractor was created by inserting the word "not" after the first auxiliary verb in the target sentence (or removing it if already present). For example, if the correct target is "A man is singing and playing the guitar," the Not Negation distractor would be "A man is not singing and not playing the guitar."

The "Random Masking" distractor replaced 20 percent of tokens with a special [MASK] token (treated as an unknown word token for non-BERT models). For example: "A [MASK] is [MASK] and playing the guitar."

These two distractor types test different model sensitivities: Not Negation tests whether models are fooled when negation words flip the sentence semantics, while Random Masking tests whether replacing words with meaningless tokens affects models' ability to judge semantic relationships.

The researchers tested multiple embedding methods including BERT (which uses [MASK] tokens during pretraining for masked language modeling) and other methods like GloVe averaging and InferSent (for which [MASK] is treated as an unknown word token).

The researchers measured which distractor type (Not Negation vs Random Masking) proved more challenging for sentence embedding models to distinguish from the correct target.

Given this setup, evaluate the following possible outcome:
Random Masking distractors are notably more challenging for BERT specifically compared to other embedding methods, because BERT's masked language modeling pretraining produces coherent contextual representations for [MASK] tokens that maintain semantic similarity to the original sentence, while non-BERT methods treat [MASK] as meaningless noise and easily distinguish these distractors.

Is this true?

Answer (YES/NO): NO